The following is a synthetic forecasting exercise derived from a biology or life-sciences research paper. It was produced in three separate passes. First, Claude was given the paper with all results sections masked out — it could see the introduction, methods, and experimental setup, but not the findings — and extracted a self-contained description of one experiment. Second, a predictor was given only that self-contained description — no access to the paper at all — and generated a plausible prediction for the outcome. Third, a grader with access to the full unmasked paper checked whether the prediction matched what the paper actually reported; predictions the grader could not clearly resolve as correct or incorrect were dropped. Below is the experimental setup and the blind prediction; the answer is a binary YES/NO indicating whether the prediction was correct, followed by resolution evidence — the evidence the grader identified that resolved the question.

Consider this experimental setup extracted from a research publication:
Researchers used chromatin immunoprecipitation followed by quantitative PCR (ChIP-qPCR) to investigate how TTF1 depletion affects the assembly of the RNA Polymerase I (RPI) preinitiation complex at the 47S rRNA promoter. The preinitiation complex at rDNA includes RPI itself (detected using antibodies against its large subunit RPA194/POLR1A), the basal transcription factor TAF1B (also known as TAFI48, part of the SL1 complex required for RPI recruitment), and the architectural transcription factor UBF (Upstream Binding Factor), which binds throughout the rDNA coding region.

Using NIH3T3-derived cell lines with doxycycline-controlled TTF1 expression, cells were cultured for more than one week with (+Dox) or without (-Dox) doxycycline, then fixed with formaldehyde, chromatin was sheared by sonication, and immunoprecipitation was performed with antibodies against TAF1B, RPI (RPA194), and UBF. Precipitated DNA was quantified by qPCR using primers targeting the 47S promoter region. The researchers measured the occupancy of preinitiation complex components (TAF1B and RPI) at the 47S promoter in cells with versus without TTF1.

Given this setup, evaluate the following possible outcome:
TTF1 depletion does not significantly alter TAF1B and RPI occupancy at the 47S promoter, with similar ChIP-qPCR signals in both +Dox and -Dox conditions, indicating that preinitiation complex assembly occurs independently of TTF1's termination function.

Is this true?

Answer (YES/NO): NO